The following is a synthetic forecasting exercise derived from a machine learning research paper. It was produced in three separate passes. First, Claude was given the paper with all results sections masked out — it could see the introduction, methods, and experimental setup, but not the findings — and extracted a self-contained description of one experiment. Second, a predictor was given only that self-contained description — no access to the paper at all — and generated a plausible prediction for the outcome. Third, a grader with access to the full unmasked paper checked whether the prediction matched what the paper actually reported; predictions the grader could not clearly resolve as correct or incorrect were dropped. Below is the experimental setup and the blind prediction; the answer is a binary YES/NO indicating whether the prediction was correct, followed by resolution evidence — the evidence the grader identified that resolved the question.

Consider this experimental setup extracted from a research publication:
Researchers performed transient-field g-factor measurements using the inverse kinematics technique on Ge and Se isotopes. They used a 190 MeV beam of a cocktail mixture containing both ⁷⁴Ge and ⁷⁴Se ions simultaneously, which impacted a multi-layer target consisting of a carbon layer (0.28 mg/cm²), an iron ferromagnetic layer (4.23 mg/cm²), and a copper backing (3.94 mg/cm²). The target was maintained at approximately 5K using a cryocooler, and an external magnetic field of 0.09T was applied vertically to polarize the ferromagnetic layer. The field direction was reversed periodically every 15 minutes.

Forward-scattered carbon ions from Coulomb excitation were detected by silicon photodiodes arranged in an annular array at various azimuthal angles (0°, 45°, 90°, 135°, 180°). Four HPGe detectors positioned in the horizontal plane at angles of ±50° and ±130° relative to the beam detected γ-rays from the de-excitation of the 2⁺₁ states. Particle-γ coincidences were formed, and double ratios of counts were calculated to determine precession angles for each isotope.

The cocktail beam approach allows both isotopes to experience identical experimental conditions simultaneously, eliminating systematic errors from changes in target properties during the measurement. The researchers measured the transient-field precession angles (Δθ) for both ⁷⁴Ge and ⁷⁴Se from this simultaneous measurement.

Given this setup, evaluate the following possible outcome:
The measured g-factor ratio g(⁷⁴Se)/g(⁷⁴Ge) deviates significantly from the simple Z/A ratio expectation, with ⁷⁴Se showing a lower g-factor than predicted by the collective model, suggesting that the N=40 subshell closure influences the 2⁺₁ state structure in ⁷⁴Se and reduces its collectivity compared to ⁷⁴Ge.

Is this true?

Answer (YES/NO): NO